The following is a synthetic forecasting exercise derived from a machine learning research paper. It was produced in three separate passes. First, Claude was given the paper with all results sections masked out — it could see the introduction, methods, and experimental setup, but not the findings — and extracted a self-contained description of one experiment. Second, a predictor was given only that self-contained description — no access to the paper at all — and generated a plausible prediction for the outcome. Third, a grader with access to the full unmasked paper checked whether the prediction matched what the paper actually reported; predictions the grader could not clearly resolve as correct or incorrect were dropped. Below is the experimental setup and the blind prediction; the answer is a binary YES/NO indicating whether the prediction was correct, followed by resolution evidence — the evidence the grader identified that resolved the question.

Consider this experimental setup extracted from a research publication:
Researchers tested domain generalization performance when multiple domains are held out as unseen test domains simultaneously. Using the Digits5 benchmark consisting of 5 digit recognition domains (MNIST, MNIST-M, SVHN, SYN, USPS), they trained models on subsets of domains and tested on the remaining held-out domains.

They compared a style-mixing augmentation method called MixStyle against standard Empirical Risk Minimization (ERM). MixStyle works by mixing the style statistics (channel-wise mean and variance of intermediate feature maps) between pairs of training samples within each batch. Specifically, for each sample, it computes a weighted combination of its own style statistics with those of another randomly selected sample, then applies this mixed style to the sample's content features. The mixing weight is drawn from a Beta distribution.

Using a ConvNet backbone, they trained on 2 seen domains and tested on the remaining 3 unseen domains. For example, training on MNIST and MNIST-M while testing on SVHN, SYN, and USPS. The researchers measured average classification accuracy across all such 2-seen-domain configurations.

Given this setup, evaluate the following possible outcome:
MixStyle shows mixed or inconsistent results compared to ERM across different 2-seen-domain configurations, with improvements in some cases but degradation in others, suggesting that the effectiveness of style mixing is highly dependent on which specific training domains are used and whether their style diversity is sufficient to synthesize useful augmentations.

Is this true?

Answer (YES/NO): NO